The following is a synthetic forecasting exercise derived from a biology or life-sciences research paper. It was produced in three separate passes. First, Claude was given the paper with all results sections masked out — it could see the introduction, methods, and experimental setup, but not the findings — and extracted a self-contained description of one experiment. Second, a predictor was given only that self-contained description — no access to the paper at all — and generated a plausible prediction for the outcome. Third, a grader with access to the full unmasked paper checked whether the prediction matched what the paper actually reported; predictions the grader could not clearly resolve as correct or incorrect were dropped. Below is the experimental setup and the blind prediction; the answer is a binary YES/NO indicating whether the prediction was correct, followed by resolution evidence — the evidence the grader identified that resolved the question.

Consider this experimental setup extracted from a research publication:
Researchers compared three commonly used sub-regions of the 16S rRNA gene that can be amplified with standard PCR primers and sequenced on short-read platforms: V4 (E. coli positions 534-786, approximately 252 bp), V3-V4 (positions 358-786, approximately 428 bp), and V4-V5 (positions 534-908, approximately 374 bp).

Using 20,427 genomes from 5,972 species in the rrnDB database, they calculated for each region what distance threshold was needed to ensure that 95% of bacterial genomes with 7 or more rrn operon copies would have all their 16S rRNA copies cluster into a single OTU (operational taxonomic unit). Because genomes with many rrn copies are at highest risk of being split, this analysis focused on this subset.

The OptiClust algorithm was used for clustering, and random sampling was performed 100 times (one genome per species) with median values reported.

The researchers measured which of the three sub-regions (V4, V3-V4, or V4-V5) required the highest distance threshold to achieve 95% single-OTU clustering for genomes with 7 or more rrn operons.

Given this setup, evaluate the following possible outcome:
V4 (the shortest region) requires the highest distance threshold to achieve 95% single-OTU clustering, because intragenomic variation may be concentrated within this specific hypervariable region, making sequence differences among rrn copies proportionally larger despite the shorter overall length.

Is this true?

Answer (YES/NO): NO